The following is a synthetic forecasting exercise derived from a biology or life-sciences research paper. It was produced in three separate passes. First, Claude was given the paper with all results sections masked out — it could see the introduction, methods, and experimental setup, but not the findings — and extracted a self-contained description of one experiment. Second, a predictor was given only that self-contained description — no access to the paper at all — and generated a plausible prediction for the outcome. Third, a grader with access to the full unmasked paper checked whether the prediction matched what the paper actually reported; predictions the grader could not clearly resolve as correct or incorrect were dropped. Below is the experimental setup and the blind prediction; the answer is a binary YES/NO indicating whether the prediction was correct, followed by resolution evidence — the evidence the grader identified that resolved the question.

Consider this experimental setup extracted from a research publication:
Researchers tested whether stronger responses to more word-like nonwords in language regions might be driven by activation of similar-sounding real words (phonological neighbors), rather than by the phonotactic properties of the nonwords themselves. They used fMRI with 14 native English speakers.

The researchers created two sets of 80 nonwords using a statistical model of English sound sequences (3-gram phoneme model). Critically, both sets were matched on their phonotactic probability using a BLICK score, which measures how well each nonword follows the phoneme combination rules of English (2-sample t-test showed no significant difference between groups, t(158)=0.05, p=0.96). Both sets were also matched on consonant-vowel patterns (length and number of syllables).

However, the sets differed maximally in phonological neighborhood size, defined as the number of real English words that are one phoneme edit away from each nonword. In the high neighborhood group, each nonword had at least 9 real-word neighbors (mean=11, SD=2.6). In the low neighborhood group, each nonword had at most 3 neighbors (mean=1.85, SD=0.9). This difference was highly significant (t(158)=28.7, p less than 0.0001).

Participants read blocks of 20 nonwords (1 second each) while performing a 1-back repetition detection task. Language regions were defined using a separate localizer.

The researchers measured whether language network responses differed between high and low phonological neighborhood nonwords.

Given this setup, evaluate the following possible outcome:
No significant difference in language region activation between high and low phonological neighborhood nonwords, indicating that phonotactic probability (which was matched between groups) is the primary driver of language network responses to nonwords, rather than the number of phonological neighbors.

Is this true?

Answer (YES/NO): YES